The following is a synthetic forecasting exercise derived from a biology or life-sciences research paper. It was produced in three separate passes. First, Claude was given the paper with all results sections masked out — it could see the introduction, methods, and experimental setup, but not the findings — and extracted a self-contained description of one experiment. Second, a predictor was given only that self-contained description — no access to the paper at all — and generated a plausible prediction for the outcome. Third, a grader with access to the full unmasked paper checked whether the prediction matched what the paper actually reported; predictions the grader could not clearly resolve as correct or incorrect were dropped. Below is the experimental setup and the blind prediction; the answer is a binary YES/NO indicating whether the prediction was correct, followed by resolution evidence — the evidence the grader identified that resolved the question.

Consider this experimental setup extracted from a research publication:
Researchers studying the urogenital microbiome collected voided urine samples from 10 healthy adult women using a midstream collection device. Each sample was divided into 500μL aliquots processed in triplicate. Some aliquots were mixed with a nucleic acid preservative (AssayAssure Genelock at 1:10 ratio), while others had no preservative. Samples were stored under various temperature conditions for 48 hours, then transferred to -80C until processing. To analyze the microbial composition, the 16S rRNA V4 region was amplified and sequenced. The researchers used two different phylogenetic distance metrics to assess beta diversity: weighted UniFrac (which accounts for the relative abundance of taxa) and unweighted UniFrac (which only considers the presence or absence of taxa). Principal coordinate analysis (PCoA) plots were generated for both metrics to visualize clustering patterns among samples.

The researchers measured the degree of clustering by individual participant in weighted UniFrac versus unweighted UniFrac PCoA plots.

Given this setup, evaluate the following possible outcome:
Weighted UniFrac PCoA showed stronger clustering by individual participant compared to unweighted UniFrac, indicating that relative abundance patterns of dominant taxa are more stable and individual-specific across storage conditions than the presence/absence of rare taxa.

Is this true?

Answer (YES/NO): YES